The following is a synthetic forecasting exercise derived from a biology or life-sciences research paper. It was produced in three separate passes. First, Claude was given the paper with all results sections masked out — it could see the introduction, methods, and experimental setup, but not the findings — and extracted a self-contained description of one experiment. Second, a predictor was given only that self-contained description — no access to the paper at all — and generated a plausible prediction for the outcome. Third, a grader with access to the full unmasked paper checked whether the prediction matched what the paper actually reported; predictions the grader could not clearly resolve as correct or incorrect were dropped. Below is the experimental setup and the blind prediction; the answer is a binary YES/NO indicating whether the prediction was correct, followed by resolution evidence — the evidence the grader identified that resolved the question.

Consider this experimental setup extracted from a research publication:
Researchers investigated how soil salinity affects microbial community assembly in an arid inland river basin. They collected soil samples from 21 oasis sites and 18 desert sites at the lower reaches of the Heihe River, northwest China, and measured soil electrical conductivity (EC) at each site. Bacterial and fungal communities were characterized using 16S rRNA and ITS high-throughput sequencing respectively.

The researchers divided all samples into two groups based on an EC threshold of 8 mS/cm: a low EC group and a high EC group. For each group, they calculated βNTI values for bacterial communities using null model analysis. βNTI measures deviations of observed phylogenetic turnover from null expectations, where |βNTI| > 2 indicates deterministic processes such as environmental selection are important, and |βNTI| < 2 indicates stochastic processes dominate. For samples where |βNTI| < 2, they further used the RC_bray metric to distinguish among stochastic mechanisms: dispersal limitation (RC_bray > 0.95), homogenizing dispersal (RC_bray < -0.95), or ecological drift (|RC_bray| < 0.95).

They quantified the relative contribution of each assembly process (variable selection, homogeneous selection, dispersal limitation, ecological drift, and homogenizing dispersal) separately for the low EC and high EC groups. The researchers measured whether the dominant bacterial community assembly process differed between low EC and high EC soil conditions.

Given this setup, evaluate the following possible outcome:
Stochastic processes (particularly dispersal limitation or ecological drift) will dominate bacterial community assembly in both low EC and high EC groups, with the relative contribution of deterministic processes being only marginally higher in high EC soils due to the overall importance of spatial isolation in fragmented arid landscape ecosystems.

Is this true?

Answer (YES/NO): NO